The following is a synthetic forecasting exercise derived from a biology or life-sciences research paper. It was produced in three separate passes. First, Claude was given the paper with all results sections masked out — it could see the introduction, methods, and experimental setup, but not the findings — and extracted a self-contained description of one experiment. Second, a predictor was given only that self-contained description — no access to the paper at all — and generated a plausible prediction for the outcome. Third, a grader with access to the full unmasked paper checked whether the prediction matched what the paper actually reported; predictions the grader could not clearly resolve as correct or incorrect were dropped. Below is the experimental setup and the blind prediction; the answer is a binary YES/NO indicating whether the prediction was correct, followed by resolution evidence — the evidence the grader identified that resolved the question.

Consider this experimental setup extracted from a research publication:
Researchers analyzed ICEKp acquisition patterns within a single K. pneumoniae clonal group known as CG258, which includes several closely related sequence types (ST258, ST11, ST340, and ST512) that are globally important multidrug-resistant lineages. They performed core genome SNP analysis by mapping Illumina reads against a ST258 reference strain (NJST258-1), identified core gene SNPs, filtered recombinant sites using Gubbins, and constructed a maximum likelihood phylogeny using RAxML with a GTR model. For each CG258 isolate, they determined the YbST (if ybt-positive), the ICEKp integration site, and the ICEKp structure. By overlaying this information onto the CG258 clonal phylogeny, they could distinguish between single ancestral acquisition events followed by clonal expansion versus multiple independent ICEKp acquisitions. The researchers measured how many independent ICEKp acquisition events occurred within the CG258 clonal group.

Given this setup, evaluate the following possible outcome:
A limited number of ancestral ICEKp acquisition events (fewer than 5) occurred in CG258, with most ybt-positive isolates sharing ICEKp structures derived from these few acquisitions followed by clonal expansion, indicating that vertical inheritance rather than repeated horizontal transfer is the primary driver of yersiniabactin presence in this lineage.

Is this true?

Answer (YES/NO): NO